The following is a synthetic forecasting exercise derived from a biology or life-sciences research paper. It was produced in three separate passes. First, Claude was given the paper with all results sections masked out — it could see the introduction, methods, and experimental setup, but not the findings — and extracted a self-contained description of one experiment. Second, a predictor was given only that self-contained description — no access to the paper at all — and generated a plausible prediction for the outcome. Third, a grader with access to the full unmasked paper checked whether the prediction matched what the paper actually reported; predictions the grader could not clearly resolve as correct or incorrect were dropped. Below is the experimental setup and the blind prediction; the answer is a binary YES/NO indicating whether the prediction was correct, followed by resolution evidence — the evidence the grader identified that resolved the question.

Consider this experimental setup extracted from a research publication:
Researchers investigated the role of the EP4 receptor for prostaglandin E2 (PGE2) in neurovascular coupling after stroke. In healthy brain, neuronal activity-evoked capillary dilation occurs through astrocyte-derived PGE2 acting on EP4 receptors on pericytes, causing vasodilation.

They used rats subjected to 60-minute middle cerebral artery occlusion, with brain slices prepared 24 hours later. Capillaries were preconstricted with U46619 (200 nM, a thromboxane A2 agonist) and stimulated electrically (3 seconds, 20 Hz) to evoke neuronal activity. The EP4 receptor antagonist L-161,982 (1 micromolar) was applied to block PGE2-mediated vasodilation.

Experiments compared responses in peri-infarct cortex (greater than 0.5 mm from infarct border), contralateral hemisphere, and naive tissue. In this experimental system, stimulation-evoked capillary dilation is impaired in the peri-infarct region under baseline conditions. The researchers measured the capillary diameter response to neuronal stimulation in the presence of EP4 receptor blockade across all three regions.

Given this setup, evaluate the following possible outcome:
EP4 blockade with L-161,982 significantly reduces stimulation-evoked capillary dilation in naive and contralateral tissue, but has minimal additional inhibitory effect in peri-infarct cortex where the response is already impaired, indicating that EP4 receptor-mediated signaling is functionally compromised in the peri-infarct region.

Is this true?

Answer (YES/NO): NO